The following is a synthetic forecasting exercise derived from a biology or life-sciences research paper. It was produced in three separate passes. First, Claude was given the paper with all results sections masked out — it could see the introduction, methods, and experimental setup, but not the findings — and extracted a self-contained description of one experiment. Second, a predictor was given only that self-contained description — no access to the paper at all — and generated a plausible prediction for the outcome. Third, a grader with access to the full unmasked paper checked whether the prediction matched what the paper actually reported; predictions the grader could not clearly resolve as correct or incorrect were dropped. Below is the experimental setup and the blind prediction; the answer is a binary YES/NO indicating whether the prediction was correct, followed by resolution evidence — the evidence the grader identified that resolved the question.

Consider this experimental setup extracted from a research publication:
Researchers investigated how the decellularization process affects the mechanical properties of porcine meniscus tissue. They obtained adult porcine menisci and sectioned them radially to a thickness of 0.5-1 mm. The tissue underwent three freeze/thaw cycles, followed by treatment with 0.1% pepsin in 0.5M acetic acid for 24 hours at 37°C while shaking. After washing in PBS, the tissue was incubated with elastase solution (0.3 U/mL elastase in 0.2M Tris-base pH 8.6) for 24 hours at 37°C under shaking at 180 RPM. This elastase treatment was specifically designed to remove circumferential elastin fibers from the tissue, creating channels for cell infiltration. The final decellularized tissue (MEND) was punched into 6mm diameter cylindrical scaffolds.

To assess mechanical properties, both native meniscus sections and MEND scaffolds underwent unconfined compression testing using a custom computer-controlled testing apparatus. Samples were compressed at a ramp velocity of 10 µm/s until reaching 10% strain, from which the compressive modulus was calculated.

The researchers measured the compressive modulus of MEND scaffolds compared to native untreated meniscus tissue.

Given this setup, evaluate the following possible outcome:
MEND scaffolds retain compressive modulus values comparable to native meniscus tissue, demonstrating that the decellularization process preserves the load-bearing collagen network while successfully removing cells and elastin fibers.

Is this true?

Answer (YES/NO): NO